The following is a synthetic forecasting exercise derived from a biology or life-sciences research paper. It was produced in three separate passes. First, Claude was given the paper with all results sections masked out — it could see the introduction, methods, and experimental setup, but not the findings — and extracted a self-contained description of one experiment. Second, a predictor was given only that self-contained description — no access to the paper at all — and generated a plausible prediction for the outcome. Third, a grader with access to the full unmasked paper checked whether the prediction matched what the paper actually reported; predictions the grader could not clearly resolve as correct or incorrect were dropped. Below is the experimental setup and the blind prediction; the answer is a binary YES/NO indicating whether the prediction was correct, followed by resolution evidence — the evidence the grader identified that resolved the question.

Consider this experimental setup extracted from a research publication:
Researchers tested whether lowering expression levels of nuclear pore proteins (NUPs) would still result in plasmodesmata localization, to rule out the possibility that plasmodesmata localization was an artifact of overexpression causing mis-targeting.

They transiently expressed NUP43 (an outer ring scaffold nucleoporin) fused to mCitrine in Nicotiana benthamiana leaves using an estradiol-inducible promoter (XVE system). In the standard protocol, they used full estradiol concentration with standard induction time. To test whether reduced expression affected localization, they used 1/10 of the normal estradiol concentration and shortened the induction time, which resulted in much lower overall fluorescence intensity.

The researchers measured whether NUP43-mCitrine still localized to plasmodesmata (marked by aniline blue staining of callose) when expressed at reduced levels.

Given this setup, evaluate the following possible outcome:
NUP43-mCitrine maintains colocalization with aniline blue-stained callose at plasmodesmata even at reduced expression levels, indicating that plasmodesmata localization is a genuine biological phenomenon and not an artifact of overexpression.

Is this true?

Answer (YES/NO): YES